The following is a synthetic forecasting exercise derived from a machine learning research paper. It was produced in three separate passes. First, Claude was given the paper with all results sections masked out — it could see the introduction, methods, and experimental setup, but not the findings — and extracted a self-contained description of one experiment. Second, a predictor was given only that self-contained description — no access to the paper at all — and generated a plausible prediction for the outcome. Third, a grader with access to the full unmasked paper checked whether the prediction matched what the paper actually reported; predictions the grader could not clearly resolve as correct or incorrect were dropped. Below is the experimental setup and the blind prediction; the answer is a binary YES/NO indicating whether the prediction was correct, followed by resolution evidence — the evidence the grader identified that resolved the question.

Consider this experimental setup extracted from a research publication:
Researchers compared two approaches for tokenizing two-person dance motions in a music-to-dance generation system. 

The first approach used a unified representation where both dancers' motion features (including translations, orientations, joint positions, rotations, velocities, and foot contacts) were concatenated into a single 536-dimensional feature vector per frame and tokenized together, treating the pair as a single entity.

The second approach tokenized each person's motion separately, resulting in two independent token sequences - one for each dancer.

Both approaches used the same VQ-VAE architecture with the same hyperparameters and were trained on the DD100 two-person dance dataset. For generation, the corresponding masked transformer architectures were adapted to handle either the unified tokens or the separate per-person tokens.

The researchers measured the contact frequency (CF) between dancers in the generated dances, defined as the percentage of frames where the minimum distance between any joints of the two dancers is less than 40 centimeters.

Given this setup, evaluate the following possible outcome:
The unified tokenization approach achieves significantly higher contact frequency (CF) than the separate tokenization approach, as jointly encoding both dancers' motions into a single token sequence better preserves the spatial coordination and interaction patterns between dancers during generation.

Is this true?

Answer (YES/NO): YES